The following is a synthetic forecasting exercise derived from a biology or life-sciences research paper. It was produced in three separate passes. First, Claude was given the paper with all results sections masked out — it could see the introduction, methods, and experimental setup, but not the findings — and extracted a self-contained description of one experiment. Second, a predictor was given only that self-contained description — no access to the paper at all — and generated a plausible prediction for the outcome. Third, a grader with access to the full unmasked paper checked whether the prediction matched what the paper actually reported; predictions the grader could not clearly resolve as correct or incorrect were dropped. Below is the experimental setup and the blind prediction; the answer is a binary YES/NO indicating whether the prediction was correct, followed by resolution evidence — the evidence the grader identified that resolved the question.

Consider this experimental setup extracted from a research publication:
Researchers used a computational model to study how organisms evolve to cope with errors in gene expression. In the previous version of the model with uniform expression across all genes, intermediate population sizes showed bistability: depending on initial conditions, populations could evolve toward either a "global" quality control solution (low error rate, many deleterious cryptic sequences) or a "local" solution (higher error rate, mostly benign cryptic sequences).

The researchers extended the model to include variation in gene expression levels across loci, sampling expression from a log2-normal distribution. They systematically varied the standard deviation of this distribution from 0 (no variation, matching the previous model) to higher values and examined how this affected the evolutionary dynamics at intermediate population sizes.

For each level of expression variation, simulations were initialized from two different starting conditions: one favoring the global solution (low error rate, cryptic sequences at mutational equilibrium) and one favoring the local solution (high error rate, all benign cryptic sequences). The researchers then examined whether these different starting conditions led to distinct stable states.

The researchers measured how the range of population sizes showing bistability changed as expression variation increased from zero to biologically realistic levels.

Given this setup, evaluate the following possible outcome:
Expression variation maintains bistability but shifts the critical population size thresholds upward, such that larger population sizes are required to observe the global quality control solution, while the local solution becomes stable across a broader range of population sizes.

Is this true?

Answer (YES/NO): NO